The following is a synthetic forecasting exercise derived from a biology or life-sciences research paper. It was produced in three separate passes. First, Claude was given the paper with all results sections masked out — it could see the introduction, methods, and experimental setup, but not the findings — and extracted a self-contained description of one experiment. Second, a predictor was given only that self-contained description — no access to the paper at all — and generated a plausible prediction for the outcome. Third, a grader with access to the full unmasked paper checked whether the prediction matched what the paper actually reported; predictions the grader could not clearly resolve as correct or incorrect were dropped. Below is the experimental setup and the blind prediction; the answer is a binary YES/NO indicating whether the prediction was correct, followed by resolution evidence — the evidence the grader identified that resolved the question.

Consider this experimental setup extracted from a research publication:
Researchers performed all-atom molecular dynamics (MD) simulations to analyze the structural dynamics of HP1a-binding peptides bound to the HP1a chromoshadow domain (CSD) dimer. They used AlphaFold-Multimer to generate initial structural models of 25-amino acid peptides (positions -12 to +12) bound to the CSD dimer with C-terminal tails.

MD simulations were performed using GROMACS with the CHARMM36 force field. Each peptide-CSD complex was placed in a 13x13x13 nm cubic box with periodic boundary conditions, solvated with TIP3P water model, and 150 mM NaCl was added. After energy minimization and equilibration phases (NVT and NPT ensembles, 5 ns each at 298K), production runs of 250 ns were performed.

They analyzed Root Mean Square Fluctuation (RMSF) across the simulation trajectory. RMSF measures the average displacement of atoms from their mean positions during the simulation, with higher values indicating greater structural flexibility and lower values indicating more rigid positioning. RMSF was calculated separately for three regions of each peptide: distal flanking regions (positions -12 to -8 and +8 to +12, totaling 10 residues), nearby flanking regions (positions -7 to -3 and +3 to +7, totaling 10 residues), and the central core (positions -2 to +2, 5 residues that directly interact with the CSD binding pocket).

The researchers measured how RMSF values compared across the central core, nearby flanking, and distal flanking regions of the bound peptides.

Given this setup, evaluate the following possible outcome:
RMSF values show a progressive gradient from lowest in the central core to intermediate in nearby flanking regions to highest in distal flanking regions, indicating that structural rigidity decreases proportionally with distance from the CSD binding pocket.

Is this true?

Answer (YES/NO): NO